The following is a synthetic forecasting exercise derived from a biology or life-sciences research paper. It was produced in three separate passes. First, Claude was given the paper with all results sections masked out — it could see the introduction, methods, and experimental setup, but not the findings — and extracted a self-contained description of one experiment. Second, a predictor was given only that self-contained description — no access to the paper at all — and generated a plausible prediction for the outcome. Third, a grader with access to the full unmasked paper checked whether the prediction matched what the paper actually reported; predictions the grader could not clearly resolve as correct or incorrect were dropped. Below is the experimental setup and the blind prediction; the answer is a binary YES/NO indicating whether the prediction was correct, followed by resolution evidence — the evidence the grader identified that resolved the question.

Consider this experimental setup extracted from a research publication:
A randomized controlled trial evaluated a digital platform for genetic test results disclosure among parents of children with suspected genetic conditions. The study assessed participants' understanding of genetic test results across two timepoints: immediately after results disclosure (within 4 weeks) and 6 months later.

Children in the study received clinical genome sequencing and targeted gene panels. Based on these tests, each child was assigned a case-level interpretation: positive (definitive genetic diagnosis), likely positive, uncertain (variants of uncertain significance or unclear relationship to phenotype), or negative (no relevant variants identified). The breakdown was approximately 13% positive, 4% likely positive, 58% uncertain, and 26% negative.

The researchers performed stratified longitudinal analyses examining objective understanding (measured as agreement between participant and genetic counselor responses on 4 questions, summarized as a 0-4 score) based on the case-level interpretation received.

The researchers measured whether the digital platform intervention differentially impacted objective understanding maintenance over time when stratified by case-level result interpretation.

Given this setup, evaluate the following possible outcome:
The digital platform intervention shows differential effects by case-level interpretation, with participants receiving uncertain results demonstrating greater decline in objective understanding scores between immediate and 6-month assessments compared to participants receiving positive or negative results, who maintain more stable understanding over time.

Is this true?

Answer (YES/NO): NO